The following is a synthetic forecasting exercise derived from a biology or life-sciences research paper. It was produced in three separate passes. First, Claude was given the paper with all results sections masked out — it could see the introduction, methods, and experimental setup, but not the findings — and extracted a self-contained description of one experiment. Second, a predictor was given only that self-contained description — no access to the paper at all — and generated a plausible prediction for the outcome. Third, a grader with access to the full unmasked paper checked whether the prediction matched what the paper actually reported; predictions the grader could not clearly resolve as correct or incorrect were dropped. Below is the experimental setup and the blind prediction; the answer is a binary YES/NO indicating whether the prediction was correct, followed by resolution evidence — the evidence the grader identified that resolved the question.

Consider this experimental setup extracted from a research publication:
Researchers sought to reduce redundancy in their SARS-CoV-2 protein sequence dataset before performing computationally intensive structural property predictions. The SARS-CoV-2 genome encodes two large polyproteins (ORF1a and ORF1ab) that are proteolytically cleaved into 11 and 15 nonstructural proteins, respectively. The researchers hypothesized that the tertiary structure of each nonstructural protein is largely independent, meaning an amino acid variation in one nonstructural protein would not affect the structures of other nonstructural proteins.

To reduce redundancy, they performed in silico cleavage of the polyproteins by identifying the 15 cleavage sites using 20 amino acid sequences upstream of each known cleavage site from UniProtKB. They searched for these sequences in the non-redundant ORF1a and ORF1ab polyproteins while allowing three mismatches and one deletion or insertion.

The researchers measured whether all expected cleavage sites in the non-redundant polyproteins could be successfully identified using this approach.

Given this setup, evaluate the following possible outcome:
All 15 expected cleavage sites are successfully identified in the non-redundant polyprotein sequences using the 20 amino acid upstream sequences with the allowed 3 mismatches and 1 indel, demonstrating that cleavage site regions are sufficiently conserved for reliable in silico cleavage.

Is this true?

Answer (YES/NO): YES